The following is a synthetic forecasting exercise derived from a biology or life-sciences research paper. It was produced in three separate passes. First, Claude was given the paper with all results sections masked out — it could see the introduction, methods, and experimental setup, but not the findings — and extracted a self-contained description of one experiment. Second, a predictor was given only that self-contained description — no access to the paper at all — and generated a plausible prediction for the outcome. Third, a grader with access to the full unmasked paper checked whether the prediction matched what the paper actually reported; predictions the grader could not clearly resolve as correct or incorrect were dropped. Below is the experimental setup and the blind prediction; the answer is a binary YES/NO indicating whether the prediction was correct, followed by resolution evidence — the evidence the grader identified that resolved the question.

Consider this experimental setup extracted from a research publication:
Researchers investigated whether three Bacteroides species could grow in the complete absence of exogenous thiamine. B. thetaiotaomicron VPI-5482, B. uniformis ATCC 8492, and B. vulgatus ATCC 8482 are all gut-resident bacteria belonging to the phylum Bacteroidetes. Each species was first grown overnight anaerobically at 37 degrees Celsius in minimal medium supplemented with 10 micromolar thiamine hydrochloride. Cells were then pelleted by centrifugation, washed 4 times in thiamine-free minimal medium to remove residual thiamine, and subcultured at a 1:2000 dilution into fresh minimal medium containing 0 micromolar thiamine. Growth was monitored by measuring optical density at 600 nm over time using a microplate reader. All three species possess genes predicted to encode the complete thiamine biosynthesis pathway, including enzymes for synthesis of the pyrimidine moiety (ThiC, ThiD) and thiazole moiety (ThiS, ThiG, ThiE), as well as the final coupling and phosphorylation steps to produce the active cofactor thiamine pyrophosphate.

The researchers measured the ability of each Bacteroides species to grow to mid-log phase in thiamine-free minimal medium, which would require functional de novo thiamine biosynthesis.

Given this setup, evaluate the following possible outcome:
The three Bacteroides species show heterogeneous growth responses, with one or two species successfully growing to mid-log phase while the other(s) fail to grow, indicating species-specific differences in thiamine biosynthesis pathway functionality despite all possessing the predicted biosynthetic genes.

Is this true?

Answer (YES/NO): NO